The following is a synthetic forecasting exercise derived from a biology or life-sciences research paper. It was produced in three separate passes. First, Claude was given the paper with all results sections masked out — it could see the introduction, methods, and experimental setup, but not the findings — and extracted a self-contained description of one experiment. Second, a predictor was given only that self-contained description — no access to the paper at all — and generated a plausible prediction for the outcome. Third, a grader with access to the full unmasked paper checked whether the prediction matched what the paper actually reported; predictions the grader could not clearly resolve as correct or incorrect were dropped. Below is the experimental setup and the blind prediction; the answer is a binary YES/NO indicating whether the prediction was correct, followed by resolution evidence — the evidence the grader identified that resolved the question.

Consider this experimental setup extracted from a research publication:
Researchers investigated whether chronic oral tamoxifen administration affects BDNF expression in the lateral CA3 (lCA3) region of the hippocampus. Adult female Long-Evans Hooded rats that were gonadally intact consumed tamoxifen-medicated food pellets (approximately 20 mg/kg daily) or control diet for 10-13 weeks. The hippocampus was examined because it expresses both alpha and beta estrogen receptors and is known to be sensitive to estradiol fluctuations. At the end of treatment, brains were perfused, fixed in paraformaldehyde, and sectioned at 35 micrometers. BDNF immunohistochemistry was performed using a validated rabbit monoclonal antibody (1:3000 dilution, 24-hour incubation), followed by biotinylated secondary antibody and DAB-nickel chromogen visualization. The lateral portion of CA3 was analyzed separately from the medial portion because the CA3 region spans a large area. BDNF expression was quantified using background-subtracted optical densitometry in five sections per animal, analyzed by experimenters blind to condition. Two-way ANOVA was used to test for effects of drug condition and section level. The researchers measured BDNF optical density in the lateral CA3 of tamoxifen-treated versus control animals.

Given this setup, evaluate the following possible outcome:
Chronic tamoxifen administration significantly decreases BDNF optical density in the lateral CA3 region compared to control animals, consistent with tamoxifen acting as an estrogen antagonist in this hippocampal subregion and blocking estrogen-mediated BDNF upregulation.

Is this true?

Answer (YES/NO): NO